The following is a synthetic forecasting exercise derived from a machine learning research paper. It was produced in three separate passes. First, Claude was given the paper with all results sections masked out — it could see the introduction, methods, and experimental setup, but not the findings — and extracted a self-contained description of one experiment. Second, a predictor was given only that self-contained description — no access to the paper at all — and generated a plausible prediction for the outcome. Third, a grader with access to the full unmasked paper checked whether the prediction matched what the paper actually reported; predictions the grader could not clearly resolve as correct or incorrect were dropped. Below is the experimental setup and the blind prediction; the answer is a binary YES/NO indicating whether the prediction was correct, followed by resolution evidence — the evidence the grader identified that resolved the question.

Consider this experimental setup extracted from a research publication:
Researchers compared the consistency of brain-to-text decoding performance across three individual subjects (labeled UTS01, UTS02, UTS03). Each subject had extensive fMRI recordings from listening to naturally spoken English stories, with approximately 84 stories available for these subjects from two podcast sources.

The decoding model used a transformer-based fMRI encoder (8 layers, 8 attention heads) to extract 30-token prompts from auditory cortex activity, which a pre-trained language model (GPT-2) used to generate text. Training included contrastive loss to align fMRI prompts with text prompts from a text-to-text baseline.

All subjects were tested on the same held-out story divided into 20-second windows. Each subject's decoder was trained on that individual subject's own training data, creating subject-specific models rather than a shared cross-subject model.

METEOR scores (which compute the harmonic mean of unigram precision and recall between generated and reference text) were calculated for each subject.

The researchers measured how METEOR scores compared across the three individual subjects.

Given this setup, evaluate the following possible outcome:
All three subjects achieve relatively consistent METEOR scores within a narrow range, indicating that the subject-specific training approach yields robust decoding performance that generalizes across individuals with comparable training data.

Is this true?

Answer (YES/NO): YES